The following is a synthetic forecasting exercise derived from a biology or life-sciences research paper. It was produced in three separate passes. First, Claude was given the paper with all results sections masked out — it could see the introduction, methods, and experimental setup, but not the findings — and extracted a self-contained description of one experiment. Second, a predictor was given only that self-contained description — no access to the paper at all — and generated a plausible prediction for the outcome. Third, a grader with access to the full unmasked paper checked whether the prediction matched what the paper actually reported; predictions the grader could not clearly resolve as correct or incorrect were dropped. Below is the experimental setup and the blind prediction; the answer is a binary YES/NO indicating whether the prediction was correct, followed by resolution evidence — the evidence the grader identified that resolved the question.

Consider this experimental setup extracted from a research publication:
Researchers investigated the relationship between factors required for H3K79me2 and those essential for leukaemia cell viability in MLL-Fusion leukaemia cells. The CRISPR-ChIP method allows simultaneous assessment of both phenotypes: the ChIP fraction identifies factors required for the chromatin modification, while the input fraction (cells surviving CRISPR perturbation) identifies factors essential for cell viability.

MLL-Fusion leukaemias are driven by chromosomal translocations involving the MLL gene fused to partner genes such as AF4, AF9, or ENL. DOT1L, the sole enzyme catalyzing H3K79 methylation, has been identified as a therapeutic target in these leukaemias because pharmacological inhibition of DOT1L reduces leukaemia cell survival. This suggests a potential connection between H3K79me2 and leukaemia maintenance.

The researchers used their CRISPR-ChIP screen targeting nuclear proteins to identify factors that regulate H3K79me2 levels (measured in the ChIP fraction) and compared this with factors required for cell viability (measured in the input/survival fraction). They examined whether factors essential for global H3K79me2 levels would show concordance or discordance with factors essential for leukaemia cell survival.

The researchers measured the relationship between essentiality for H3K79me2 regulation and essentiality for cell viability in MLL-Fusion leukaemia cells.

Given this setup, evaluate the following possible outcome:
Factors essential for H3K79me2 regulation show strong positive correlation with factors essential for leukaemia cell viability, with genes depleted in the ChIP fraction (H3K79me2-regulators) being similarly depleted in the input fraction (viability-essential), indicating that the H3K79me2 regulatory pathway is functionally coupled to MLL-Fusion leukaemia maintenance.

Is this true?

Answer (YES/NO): NO